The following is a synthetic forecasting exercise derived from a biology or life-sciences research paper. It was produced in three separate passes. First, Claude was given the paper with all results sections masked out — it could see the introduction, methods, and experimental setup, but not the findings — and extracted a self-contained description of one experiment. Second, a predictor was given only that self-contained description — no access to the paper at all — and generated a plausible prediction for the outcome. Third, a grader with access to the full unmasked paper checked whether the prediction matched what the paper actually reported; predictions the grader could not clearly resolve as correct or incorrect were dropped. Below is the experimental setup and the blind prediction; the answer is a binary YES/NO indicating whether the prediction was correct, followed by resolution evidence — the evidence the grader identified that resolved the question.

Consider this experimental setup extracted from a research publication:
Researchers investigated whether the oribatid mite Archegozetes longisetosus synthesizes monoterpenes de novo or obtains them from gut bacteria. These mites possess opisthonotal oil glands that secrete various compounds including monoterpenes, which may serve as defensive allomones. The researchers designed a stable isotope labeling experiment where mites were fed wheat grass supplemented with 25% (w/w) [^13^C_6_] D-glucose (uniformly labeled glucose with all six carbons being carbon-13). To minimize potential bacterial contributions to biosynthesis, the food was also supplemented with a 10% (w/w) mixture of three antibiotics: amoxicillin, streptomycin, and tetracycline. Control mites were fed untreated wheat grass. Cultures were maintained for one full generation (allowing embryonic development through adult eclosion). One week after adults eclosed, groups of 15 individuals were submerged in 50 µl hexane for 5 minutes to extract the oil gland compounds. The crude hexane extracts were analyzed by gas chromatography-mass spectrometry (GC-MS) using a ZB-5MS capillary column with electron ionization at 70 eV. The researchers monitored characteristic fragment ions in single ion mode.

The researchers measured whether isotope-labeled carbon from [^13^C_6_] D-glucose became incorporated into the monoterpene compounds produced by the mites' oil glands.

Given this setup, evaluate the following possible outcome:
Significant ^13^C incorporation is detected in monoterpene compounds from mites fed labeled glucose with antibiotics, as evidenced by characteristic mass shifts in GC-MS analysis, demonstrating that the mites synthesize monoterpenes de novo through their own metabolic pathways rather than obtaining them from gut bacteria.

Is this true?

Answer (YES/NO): YES